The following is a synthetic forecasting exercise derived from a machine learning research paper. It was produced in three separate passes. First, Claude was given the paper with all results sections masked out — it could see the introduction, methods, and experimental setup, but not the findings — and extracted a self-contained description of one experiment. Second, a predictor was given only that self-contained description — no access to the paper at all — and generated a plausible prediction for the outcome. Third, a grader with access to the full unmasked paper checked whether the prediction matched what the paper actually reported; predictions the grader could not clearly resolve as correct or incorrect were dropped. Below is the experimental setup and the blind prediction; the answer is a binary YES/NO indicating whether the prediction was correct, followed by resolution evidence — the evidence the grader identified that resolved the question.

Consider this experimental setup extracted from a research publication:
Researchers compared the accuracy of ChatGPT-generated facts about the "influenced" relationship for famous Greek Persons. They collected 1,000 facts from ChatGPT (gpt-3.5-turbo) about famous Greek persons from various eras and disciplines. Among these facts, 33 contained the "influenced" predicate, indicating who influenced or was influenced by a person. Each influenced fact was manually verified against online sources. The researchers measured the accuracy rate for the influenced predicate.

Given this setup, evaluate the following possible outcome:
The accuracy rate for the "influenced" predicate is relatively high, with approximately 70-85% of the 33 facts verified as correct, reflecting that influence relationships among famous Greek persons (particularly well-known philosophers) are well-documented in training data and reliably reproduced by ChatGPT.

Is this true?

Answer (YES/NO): NO